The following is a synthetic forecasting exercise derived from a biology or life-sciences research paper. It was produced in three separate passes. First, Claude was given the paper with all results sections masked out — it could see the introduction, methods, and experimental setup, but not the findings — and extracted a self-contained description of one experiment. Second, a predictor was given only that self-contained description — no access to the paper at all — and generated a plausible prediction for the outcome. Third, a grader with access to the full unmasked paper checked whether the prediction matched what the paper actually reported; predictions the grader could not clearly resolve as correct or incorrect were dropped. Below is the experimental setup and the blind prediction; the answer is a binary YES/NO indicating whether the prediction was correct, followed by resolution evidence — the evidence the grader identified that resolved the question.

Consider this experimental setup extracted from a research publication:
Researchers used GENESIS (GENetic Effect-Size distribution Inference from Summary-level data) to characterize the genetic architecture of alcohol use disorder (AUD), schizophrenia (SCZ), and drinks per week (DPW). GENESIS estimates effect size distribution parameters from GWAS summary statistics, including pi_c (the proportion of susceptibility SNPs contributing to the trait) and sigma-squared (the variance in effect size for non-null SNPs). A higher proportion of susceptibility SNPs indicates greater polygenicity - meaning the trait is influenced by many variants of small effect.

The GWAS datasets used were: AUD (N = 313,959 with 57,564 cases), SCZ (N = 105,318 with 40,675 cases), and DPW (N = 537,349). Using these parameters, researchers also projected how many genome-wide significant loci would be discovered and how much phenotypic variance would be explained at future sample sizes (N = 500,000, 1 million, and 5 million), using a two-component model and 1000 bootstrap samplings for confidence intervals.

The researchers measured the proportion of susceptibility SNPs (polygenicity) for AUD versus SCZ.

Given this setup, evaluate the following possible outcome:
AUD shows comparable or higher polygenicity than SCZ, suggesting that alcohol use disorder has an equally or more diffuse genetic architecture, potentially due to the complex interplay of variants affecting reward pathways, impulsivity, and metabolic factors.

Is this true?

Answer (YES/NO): YES